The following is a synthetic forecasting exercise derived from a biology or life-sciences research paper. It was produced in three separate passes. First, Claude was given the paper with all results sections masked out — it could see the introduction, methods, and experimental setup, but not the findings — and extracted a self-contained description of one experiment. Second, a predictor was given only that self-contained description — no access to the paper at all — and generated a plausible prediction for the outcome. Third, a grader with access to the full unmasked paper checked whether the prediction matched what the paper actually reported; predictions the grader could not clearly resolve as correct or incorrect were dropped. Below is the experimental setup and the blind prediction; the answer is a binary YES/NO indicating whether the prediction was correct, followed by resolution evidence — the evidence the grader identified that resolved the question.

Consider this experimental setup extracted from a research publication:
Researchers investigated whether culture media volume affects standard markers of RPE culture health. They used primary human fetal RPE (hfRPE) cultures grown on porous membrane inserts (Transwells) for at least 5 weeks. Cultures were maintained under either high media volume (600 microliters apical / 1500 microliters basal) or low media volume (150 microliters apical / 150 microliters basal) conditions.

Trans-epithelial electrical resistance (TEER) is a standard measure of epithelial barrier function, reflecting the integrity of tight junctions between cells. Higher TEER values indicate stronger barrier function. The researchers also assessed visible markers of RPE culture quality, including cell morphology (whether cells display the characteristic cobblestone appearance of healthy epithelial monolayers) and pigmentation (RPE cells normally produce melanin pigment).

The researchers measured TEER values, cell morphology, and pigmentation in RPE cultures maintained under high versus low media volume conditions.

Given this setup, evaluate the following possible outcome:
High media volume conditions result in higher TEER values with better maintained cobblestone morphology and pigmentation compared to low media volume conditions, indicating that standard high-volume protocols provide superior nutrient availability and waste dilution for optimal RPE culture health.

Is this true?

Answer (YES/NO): NO